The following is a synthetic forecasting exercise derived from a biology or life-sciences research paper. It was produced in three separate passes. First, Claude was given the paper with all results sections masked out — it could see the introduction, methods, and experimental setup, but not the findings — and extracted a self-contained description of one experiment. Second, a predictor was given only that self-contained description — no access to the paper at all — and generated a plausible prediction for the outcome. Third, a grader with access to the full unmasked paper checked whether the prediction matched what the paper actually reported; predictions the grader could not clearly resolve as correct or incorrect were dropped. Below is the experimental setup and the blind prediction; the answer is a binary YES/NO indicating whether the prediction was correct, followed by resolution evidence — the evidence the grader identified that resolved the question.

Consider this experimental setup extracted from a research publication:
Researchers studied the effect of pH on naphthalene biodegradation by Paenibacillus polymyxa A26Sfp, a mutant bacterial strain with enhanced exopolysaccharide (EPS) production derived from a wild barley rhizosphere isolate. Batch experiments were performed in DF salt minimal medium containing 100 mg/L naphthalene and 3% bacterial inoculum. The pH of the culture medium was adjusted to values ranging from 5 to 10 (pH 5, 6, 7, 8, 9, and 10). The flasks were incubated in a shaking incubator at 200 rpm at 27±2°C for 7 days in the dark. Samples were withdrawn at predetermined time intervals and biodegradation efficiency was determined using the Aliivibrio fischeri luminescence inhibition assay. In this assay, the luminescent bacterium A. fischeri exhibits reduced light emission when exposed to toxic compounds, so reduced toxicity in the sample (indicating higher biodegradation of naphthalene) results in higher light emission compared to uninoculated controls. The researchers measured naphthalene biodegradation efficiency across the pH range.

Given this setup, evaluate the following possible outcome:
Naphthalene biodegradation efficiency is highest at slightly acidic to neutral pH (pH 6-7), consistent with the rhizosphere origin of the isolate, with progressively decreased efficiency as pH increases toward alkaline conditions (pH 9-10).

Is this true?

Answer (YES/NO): NO